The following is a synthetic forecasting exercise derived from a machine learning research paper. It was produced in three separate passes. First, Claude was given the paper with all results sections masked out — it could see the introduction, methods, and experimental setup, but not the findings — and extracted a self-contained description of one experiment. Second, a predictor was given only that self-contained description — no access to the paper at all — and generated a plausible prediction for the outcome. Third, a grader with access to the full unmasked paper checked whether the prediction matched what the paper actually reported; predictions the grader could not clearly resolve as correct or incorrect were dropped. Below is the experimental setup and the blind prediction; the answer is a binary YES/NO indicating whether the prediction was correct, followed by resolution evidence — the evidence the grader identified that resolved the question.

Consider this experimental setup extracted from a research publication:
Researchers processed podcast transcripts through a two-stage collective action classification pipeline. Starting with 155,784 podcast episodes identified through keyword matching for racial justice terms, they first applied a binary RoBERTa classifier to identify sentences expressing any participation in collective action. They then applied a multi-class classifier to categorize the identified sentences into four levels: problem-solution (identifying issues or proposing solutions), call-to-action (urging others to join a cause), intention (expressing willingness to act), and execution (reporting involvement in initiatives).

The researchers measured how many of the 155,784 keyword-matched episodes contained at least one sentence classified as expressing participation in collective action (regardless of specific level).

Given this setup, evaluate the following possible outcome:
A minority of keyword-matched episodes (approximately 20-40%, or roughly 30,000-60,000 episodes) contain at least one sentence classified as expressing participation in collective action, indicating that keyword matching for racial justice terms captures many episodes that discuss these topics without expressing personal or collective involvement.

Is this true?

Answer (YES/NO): NO